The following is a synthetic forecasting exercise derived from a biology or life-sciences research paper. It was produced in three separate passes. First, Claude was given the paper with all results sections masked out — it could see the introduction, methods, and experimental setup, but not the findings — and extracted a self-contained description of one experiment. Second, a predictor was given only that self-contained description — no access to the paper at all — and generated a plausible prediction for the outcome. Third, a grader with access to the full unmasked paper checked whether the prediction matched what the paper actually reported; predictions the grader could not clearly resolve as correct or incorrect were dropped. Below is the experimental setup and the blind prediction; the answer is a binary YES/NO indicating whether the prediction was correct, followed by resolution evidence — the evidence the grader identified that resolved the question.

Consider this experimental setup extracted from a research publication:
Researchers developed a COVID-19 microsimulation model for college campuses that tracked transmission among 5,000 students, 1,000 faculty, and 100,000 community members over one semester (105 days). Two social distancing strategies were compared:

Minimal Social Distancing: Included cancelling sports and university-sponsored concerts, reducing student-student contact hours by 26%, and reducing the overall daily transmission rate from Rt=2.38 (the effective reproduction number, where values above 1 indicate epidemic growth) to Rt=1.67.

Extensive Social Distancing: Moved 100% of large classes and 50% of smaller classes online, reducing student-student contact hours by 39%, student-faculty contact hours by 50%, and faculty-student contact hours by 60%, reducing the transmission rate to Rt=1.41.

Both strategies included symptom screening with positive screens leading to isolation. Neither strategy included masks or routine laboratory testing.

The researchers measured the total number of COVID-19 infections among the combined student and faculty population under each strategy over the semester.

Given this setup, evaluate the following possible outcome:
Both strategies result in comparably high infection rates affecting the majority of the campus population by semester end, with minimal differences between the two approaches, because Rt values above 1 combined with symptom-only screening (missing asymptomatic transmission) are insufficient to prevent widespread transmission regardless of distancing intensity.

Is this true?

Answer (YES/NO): NO